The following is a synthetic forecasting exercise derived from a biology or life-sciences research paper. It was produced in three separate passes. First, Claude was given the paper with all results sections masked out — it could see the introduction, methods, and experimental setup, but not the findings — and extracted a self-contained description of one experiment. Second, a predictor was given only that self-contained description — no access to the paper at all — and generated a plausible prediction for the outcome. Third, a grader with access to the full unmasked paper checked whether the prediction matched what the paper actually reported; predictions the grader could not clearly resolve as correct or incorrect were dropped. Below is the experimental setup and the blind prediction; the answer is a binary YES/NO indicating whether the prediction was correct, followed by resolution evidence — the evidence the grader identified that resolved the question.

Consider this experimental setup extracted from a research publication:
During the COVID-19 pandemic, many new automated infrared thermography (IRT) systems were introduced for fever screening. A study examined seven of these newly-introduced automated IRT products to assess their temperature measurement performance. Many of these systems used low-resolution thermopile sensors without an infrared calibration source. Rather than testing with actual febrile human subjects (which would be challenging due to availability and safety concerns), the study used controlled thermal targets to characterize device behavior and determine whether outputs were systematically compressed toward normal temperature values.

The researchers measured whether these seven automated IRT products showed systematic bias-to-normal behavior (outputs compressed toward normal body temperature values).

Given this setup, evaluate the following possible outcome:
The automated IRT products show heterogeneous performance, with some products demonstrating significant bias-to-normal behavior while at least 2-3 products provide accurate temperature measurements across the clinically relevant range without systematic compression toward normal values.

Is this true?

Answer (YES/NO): NO